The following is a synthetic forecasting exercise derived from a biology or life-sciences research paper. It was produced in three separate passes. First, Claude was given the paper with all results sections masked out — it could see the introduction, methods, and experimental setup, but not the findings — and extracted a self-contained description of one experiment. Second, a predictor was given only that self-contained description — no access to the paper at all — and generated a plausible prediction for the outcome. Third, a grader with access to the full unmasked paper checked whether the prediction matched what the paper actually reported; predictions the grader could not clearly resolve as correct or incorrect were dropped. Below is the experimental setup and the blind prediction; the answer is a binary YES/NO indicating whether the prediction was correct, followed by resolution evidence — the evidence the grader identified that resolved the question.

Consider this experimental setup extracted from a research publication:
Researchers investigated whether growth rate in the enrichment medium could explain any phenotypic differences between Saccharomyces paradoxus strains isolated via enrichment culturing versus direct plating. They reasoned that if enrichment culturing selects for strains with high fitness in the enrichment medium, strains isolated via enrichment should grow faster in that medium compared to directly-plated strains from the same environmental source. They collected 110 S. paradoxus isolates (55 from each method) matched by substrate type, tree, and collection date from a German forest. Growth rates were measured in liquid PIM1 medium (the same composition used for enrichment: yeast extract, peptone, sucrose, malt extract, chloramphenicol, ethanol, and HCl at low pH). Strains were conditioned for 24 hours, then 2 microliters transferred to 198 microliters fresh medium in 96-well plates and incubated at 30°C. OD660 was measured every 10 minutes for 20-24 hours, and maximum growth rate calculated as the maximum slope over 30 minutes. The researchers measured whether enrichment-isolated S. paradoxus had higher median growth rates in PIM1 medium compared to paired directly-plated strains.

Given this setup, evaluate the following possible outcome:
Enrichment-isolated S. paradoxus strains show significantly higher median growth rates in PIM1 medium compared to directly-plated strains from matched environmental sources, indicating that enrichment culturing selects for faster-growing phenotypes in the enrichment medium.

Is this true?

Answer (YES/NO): NO